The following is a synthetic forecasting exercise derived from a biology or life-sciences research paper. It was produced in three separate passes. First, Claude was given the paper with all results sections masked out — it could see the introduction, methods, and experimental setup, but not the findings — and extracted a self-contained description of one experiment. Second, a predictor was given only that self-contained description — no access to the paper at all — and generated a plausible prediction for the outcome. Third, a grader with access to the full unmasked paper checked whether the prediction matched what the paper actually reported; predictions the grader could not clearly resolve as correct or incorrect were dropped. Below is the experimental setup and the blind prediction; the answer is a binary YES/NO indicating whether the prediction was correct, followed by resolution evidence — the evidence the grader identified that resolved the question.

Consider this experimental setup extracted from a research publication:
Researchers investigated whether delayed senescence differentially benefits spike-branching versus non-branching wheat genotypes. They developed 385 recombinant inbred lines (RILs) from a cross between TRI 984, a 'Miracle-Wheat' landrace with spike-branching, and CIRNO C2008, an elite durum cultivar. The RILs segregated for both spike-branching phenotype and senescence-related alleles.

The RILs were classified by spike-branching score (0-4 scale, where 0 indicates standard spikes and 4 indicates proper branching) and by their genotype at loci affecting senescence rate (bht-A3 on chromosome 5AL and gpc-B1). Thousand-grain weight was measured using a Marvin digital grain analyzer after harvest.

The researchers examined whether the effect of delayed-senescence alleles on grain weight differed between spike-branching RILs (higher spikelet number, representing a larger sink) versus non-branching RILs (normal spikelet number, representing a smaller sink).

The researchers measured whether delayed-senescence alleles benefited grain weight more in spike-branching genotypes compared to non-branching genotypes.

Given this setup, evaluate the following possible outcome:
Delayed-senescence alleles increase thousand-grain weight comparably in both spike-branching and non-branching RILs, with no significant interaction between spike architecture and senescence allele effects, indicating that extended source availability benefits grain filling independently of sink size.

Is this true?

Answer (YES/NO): YES